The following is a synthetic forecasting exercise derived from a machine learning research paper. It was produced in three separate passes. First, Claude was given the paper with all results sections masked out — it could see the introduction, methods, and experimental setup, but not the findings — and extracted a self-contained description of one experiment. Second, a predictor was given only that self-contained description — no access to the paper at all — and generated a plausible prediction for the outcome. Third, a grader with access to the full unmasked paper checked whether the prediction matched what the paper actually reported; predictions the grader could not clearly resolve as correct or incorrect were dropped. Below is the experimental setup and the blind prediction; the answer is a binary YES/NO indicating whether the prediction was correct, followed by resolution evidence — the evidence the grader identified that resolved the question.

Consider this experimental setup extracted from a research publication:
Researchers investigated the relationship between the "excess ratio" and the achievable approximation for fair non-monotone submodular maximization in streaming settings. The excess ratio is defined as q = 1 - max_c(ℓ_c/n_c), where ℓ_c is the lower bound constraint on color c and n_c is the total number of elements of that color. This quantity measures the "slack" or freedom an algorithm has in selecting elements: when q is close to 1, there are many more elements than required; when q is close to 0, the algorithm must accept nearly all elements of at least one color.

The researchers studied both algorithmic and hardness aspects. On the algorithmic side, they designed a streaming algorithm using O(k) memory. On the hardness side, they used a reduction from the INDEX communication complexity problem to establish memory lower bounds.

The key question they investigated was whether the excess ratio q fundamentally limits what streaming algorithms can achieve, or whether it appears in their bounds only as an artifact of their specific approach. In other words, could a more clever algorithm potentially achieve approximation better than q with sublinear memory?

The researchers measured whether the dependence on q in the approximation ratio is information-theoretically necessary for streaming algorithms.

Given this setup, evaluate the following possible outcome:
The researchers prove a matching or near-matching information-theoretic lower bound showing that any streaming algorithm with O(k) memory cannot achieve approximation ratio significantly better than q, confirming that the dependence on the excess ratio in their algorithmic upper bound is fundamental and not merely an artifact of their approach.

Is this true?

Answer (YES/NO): NO